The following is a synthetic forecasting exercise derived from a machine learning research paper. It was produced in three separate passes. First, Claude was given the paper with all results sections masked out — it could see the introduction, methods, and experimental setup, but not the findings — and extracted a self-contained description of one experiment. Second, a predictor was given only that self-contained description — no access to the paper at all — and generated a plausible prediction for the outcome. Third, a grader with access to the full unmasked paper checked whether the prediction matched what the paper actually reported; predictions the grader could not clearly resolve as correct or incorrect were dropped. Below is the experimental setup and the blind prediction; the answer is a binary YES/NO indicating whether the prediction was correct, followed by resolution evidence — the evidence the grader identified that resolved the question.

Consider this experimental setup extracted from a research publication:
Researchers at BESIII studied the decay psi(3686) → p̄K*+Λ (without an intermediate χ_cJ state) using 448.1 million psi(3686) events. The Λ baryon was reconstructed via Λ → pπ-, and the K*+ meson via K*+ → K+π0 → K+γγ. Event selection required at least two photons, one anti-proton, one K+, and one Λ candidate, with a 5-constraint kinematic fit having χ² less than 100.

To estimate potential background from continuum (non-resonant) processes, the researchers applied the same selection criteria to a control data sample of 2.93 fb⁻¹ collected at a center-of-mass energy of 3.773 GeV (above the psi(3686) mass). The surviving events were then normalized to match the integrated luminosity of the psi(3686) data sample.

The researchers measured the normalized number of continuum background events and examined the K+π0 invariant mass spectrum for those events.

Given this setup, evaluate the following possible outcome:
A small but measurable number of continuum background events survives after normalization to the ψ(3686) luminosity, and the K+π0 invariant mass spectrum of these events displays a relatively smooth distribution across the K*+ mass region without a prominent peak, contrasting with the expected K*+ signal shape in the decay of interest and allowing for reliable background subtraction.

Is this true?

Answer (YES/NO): NO